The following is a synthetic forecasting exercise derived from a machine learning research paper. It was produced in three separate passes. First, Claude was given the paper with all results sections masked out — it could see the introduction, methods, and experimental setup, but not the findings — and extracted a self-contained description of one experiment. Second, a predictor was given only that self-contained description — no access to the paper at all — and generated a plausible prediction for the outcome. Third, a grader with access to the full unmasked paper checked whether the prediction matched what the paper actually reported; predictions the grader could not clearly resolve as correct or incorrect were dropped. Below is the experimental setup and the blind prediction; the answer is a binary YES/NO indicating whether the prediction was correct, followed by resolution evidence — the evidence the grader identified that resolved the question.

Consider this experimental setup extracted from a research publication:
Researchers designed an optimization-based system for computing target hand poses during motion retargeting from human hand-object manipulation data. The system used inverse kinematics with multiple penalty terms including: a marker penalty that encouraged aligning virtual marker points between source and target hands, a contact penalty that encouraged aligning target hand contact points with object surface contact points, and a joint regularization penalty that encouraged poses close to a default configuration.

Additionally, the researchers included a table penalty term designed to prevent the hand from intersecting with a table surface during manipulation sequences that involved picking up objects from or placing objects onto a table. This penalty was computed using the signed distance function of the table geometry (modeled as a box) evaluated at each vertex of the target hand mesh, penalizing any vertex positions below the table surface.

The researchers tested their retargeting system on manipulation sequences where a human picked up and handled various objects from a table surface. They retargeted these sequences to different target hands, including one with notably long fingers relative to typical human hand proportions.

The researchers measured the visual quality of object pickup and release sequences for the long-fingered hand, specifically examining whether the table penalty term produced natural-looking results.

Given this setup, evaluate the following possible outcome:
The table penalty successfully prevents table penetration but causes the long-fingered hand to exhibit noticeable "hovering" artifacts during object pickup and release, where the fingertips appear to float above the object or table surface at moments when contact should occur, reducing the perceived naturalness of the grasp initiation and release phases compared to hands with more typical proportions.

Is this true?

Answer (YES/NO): NO